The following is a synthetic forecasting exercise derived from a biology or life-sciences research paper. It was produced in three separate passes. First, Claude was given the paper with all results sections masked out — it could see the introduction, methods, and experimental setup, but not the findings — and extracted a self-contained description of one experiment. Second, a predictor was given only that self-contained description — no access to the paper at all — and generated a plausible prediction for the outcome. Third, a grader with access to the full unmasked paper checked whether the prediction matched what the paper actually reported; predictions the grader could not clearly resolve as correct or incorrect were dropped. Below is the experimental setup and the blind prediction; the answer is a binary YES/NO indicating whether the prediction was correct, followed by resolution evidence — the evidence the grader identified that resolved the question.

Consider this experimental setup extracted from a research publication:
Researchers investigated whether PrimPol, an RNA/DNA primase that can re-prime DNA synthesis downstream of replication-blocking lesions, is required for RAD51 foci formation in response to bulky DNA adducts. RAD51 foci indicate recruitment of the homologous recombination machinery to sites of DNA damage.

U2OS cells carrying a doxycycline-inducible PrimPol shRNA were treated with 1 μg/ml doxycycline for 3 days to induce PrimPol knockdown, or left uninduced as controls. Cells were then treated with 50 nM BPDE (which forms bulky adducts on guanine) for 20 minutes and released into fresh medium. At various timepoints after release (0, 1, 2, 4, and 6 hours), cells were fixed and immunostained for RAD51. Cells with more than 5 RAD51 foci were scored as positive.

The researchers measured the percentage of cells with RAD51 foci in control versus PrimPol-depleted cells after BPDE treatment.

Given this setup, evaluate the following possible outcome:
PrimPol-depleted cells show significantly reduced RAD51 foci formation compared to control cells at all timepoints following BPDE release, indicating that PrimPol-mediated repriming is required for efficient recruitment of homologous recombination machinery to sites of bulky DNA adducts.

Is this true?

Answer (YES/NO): YES